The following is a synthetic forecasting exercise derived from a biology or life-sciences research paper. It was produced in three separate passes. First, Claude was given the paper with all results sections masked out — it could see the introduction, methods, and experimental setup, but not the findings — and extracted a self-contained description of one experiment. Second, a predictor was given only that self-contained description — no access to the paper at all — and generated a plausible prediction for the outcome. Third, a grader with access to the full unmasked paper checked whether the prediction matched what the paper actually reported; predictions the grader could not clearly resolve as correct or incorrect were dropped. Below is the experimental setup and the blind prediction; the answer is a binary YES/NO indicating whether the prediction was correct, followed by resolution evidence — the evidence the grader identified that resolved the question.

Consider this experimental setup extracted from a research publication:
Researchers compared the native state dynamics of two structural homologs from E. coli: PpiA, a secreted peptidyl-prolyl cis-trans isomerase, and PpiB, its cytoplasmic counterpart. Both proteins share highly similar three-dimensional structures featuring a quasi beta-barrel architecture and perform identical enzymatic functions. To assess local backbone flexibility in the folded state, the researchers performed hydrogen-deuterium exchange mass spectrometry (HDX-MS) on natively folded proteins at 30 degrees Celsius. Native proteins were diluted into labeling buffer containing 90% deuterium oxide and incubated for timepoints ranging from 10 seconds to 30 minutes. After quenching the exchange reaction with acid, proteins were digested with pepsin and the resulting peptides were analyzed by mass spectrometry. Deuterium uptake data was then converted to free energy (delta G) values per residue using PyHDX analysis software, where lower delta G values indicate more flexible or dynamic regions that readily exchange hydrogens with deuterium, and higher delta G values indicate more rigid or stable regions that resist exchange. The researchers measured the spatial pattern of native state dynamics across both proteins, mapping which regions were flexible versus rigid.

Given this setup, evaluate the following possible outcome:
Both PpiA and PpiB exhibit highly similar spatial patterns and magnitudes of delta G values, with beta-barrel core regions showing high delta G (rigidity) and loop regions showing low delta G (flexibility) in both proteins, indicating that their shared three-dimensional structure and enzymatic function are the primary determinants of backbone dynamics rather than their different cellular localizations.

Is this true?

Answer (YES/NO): NO